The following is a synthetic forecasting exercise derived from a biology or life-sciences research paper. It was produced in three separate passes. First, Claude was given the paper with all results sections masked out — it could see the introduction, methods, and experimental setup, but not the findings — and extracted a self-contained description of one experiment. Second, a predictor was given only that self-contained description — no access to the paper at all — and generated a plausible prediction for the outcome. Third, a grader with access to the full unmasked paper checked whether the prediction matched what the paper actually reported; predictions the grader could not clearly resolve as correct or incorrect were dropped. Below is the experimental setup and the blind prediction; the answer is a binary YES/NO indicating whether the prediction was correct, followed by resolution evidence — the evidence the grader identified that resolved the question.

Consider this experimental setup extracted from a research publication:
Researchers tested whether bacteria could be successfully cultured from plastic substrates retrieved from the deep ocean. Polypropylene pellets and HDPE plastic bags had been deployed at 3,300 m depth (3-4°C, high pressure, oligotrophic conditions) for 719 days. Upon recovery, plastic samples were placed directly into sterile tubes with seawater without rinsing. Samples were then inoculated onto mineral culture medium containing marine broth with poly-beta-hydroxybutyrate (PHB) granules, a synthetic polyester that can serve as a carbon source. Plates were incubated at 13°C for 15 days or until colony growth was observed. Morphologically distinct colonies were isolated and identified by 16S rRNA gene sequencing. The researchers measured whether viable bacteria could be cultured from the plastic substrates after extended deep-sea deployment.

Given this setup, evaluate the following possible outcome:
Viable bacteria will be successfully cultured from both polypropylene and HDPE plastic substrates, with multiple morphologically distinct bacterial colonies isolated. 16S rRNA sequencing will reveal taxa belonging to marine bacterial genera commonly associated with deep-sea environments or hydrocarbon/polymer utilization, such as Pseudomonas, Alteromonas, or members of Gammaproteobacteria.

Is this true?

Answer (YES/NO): YES